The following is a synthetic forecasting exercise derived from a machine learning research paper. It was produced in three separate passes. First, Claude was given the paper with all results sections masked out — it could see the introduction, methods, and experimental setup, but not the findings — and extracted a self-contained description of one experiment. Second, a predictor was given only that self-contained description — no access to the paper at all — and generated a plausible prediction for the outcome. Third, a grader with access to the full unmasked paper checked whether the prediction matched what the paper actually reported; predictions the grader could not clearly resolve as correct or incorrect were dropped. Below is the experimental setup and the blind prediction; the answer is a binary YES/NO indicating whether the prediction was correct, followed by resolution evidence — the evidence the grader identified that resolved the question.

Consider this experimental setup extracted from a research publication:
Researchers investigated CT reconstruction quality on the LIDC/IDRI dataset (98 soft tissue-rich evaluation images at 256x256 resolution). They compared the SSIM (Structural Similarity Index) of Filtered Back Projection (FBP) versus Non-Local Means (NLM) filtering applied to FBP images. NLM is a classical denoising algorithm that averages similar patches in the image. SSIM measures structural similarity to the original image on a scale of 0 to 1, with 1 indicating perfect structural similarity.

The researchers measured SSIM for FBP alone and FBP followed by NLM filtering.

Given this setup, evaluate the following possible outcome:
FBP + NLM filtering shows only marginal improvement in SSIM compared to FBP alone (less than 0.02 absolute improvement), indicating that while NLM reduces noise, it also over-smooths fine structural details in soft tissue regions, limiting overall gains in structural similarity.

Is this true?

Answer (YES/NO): NO